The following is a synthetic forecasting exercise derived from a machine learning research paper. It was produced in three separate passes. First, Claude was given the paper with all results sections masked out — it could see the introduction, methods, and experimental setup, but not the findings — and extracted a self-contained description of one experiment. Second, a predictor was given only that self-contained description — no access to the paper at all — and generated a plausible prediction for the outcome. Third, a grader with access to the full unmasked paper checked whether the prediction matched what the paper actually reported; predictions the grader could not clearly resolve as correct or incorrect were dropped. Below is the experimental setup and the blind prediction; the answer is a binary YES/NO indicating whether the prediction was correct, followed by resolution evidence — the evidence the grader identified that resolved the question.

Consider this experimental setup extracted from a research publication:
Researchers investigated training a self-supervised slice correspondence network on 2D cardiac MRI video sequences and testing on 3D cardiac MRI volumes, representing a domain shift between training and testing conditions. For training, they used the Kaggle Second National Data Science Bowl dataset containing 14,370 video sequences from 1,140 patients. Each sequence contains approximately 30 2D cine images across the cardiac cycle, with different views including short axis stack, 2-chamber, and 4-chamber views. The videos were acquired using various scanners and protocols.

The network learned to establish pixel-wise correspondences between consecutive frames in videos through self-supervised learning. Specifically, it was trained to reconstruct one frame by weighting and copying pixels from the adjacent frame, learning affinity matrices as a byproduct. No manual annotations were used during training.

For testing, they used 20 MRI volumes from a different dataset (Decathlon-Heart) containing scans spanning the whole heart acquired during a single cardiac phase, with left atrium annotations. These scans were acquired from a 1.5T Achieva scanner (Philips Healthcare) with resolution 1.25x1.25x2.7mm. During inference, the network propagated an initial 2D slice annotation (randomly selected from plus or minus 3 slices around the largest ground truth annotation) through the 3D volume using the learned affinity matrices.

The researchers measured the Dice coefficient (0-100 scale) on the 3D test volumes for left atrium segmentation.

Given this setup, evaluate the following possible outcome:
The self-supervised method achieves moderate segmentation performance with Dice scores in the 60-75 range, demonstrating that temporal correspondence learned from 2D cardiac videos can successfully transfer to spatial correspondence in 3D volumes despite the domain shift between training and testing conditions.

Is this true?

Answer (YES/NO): NO